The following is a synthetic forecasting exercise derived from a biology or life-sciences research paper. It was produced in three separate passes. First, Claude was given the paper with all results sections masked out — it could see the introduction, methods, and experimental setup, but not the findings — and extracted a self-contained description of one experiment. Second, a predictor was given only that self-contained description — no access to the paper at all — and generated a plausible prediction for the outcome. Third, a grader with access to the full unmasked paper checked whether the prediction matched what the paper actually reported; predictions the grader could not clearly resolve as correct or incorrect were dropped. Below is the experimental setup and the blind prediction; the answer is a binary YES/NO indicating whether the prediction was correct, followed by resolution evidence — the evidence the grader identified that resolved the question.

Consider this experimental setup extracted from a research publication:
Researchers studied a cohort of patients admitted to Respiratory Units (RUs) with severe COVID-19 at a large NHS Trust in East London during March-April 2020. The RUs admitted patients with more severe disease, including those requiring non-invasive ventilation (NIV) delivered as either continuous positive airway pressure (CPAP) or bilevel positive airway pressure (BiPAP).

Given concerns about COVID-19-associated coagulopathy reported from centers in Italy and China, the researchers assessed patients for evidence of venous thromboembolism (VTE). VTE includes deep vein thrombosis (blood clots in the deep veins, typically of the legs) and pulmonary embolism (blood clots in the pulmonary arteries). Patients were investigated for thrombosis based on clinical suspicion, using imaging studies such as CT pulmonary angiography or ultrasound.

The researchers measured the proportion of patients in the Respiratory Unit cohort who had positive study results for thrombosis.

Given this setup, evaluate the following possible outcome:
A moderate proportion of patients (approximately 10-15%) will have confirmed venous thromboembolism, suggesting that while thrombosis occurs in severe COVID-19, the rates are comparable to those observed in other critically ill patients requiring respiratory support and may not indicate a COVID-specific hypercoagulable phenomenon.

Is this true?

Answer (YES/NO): NO